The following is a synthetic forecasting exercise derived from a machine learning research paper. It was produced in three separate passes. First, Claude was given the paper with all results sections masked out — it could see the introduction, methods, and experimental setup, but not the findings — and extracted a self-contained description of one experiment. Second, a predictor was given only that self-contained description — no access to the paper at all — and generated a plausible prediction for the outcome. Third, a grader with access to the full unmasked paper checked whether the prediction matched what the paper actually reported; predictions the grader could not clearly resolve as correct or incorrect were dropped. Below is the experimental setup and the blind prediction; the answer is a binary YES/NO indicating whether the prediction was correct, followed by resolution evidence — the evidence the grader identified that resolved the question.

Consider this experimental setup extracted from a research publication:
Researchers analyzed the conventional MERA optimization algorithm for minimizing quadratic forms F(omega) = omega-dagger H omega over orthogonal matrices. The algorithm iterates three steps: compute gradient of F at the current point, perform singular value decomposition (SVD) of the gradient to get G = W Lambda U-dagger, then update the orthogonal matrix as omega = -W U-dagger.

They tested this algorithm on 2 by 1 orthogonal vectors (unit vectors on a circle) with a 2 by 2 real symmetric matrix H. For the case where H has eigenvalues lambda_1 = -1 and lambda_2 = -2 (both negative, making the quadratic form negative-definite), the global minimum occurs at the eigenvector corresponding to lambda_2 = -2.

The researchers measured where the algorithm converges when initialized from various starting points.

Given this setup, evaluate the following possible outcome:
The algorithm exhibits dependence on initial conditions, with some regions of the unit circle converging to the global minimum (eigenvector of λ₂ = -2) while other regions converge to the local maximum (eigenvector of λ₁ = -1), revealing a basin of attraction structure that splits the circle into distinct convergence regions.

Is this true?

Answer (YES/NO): NO